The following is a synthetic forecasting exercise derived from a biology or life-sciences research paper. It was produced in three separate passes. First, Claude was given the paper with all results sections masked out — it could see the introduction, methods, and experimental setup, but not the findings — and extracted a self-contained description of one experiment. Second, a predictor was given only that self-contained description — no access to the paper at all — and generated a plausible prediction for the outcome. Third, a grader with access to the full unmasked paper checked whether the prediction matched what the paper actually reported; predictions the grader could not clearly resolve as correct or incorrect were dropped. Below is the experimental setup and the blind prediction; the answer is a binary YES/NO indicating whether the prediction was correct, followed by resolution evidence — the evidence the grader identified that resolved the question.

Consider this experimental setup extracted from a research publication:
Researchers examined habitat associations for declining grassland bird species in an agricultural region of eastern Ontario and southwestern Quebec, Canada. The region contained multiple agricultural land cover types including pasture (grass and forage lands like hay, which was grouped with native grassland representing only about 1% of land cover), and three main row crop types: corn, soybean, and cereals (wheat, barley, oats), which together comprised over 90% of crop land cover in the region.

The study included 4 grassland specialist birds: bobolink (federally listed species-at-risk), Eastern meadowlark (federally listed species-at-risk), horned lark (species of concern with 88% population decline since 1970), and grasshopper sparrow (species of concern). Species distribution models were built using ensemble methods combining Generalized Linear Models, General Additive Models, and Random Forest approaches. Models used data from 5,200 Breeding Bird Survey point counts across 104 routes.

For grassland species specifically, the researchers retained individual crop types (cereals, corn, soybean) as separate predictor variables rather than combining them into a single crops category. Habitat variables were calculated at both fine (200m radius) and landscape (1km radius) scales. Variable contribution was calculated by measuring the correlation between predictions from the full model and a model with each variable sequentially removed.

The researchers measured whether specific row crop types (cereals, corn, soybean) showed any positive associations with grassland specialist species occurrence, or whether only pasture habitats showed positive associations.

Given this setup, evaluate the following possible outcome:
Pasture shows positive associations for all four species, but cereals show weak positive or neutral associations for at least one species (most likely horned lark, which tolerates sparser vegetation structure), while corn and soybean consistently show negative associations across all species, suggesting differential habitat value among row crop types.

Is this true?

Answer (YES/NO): NO